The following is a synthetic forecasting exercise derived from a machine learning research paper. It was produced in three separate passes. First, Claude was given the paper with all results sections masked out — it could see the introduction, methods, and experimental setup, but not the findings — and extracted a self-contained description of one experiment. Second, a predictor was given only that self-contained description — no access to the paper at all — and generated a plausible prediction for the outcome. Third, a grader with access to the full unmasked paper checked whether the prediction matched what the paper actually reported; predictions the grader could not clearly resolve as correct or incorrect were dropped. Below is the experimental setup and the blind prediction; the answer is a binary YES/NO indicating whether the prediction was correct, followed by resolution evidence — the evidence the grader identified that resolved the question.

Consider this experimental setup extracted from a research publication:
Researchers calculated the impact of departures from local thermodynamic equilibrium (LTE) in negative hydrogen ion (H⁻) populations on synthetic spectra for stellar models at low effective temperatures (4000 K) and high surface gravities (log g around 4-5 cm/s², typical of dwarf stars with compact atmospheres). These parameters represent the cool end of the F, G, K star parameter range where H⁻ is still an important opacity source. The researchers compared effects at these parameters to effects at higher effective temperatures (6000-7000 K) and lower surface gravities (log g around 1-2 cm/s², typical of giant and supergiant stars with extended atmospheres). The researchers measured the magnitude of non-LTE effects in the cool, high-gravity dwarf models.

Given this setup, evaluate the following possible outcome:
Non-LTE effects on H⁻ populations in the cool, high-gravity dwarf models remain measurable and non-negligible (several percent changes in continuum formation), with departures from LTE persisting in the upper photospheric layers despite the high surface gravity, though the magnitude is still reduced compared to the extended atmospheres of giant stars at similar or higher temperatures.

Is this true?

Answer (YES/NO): NO